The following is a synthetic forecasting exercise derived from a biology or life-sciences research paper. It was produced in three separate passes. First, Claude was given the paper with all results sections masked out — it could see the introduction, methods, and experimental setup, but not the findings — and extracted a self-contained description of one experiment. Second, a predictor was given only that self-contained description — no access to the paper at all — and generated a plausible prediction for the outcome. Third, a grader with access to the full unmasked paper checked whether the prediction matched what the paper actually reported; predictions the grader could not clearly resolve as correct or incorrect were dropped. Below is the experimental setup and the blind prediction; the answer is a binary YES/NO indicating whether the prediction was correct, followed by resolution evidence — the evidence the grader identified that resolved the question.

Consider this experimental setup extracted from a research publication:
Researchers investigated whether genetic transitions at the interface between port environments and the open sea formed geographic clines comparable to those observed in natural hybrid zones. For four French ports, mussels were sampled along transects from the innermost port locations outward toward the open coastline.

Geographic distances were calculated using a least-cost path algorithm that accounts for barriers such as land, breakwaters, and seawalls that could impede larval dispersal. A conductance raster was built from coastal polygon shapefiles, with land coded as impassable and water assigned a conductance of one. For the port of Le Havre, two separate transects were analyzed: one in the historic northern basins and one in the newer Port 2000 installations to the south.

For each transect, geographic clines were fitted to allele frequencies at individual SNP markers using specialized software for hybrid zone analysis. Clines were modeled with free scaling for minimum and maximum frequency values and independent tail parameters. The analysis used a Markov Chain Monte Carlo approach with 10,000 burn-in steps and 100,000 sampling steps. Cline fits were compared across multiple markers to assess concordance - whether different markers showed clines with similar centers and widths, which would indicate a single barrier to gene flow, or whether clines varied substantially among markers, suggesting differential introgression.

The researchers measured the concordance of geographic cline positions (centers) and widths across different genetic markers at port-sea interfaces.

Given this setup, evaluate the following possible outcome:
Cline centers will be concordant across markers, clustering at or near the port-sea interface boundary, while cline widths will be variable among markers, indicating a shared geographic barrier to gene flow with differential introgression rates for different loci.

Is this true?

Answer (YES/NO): NO